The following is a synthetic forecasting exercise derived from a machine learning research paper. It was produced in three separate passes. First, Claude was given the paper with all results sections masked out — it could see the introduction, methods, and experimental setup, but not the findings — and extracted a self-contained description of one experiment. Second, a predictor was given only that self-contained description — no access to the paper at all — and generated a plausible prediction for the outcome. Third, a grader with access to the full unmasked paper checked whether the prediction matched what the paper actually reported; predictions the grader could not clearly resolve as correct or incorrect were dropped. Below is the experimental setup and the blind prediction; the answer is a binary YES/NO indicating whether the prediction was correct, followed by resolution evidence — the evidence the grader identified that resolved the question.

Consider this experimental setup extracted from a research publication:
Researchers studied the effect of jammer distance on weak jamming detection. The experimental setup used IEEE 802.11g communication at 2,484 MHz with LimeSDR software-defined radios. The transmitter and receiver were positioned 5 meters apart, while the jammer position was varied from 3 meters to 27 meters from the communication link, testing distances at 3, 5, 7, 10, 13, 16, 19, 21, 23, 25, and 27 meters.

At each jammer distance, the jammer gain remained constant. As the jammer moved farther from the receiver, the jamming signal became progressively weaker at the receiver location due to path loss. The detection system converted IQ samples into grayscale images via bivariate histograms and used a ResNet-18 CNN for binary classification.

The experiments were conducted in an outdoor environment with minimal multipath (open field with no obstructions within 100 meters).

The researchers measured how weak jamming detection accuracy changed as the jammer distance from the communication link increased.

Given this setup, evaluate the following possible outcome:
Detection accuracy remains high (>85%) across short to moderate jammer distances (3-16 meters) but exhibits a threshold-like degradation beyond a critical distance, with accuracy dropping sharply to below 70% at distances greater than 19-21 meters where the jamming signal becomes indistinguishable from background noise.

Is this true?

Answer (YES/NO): NO